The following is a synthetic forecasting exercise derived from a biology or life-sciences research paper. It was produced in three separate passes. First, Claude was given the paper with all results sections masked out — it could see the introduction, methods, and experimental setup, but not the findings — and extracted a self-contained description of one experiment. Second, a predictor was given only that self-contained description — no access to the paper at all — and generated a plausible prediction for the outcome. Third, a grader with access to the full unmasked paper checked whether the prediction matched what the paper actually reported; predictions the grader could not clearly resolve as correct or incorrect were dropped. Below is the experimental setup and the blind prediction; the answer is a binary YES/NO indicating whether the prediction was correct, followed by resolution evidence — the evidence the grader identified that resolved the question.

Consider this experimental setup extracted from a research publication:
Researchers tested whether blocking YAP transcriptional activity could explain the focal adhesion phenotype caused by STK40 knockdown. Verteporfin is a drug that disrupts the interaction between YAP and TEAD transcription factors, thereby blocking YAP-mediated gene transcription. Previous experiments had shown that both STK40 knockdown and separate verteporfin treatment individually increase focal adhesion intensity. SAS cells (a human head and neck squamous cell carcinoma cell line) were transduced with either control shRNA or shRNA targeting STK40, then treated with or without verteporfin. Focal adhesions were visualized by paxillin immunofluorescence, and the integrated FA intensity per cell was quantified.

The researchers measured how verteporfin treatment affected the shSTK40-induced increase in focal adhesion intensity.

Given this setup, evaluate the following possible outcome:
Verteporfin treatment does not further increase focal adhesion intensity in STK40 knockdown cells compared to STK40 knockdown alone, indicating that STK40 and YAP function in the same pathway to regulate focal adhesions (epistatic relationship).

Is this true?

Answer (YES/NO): YES